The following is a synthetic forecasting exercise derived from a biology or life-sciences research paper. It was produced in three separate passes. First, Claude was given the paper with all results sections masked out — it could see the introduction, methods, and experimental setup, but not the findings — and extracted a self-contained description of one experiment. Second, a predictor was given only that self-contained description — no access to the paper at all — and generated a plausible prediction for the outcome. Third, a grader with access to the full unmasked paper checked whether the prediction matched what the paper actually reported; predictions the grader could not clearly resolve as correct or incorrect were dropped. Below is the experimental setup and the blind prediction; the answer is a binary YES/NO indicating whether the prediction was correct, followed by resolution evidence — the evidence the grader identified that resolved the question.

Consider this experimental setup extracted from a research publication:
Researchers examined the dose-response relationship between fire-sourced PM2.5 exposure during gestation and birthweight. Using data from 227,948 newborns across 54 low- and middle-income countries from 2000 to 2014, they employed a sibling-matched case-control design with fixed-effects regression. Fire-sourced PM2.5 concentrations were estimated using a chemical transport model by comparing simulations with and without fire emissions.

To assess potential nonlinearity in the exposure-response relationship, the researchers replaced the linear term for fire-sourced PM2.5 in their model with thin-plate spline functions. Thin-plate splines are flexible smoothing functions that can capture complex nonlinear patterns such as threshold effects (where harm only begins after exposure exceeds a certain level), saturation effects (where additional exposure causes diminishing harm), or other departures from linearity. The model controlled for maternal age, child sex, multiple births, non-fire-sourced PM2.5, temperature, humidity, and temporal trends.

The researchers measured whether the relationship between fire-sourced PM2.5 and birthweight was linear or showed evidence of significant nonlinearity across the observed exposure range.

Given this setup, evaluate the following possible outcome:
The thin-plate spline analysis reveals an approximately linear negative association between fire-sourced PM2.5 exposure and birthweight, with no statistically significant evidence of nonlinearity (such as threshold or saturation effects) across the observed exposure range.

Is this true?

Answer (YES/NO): NO